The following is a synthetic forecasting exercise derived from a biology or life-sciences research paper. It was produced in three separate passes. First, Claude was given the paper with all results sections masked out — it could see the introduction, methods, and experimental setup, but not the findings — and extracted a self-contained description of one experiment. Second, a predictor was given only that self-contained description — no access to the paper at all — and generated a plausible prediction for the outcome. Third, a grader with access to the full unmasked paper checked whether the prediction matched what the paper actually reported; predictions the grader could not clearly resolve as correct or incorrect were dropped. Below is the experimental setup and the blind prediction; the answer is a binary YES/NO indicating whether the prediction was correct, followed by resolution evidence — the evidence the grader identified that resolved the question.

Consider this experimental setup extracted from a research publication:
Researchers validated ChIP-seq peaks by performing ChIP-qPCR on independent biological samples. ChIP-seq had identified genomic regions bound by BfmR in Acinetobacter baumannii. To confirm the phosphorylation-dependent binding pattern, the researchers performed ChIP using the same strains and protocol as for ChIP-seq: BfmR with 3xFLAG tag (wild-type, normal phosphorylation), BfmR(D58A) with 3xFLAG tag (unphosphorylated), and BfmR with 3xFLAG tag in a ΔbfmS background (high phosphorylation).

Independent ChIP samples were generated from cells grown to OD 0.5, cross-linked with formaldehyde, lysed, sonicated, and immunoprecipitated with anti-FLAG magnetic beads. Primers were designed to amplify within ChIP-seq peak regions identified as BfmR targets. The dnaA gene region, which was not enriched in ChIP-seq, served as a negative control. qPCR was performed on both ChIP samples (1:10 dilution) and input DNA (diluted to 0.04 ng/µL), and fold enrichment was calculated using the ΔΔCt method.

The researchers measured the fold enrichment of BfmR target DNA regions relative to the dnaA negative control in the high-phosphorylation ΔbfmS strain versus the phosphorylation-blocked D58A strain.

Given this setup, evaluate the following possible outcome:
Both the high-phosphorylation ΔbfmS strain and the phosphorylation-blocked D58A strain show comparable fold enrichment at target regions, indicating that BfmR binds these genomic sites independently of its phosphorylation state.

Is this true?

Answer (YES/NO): NO